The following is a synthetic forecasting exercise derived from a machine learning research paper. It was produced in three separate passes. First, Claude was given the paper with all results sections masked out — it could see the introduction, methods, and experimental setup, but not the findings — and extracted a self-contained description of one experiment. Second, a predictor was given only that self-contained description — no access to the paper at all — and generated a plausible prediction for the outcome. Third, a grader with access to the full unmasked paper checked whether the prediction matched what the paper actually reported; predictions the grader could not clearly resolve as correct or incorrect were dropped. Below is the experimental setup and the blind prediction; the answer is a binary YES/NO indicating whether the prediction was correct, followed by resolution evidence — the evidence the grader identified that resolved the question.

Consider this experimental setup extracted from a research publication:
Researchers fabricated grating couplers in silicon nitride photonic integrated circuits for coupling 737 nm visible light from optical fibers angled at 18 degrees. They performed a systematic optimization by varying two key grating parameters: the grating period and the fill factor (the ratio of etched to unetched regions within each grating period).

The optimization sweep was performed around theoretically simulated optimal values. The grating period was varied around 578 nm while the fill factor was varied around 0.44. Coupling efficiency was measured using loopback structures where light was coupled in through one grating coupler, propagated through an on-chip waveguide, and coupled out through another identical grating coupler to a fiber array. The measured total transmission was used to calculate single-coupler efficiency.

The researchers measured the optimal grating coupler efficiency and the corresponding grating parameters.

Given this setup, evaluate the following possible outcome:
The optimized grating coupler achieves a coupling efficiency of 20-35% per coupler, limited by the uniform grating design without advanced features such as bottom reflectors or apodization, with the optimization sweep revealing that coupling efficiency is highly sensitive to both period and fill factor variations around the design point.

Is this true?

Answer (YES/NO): YES